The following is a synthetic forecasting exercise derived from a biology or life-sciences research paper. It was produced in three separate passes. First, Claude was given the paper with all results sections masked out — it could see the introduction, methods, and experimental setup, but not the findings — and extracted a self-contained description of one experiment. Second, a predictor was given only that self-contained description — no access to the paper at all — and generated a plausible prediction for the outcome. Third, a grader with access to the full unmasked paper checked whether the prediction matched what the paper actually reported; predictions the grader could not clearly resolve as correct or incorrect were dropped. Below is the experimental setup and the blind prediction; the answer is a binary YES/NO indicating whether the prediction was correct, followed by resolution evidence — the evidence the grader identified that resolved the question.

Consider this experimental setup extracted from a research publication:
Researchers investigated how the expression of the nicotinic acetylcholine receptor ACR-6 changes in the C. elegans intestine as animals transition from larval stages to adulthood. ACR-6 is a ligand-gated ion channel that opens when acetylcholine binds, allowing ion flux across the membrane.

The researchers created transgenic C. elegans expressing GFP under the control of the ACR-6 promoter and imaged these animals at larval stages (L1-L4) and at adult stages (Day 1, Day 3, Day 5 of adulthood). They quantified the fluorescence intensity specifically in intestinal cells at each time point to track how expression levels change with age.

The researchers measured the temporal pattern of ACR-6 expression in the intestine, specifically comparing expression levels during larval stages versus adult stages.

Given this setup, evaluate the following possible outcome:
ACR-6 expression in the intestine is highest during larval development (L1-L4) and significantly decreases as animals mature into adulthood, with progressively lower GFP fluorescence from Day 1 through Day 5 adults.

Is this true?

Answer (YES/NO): YES